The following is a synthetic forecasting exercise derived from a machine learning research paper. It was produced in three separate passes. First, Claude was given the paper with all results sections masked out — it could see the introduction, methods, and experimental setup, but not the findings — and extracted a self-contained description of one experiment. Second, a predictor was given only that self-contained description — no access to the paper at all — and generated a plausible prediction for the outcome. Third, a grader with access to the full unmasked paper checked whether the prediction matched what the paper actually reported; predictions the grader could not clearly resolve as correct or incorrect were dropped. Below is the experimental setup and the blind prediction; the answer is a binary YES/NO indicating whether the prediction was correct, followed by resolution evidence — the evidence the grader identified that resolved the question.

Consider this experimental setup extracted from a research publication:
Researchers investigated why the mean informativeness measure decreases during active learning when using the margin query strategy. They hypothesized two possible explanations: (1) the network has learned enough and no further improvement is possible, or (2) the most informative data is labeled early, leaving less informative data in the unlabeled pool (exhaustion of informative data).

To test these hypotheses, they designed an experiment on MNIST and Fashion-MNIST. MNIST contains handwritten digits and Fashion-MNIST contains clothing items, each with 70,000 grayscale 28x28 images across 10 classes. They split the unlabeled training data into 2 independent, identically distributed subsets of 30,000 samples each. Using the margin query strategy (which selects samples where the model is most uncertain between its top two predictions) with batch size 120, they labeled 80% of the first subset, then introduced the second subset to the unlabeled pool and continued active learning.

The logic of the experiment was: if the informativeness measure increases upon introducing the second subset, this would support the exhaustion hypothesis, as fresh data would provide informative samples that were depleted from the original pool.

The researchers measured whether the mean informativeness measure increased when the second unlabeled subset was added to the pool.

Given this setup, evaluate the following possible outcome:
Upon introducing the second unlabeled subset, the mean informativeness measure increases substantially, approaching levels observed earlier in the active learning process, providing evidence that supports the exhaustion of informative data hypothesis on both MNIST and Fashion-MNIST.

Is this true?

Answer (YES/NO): YES